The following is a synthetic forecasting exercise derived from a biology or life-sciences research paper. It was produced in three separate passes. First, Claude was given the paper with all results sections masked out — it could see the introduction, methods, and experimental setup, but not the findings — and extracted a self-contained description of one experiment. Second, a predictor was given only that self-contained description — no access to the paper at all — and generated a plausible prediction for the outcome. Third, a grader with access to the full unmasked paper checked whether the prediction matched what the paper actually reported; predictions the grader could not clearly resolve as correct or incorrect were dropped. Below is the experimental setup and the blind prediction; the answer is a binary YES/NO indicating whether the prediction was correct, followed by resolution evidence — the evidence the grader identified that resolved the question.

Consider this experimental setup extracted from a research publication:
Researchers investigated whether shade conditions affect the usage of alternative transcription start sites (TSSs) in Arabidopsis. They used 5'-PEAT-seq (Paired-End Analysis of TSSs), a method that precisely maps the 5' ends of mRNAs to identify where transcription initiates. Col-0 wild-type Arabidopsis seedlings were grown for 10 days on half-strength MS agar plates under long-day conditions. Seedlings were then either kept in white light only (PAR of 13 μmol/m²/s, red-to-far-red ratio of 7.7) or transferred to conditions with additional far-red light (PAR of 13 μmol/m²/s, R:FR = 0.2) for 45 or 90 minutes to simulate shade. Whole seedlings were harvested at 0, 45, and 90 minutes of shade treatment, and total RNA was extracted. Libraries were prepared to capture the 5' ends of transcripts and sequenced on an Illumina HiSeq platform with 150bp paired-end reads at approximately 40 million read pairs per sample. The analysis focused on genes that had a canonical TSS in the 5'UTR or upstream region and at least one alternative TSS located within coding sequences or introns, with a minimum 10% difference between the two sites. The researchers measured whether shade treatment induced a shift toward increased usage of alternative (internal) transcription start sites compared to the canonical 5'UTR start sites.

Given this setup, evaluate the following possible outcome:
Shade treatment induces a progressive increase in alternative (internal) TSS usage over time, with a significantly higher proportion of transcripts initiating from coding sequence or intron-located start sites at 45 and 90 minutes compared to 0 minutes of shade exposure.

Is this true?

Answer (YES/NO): NO